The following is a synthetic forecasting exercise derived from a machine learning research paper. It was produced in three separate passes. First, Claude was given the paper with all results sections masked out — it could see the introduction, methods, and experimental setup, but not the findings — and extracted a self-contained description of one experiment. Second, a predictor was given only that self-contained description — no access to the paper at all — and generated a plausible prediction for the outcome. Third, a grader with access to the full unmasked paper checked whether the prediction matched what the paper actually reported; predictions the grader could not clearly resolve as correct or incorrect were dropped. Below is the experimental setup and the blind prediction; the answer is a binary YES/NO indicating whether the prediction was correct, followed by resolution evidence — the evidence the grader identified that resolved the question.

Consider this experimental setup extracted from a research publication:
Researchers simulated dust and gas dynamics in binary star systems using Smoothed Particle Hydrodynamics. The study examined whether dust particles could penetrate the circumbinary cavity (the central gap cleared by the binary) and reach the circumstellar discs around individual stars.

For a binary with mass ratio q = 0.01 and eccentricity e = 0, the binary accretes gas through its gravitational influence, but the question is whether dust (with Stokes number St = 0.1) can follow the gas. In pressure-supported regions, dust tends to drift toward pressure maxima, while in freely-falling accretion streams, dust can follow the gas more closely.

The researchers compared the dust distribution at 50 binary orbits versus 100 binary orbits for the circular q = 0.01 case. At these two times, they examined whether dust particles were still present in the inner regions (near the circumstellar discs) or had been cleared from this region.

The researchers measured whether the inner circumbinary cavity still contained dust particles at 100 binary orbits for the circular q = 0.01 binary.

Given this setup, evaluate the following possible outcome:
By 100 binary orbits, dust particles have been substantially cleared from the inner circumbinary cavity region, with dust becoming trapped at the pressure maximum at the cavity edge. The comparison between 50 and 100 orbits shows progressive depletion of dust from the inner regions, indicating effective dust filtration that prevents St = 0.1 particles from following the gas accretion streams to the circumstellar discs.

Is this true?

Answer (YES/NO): NO